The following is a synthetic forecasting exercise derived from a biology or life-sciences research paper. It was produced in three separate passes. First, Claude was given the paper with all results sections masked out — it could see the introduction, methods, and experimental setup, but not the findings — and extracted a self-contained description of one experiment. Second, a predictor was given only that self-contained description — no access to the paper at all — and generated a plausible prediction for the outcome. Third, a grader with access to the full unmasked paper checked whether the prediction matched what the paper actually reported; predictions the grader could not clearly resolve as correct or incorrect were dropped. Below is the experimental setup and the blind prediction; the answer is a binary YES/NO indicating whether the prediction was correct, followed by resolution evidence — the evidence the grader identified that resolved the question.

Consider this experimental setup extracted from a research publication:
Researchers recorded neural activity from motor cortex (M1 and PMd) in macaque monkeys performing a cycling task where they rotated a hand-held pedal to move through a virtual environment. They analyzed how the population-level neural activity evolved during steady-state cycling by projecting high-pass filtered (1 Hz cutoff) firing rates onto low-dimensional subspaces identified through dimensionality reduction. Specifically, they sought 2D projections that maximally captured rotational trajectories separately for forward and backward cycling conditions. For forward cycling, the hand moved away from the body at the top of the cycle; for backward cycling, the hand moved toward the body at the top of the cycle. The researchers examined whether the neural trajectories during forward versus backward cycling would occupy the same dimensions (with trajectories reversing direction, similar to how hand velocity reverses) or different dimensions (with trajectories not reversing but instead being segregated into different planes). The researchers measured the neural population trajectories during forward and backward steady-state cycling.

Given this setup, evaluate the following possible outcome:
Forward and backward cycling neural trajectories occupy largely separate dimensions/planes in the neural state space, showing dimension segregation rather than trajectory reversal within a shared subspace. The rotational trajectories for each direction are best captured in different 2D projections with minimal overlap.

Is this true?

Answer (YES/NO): YES